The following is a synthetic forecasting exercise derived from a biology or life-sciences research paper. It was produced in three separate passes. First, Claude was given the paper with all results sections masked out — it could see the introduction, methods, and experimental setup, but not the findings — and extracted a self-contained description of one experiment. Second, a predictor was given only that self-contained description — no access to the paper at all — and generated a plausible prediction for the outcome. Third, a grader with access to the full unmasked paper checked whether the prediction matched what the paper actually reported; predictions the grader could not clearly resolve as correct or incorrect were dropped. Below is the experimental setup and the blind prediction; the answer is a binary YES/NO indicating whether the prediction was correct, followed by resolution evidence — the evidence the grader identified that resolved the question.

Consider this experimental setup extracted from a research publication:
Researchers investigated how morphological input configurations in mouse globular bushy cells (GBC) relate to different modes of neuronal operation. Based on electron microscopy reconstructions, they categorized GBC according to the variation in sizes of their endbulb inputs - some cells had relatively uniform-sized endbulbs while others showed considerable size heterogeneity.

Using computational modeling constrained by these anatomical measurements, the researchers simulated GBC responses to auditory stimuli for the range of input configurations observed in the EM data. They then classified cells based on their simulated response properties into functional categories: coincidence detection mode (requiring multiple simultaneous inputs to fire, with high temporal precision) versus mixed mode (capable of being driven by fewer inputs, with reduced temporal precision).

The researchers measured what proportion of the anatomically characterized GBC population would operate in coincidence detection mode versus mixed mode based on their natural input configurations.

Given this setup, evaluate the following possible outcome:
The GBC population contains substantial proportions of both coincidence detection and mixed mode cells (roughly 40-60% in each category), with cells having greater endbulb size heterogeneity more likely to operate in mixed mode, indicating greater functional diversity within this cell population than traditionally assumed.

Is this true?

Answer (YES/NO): YES